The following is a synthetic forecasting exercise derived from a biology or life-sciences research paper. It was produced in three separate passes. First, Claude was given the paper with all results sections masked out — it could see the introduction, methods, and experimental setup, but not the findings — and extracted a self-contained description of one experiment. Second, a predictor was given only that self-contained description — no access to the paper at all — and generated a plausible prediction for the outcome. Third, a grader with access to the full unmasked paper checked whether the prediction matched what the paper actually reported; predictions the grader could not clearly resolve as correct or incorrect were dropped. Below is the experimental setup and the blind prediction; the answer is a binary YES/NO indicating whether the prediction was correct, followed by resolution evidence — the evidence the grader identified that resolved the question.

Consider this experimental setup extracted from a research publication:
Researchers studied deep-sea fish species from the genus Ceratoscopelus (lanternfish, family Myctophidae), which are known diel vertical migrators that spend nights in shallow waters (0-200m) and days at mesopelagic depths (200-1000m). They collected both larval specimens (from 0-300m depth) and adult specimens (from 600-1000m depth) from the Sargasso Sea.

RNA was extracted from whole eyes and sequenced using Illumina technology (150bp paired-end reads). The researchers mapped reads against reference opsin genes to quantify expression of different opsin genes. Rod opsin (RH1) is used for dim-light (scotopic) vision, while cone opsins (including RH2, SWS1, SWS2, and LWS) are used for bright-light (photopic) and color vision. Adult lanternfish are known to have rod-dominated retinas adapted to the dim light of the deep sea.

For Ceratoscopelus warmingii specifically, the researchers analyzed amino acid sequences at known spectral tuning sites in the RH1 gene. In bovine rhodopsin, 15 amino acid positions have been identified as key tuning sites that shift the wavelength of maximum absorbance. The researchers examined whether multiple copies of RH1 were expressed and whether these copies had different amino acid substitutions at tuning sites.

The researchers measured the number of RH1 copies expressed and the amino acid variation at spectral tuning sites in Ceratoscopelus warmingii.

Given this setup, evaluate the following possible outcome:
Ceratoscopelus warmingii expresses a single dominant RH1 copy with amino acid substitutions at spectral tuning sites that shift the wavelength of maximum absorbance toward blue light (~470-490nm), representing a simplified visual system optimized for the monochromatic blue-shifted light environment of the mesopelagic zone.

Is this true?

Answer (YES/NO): NO